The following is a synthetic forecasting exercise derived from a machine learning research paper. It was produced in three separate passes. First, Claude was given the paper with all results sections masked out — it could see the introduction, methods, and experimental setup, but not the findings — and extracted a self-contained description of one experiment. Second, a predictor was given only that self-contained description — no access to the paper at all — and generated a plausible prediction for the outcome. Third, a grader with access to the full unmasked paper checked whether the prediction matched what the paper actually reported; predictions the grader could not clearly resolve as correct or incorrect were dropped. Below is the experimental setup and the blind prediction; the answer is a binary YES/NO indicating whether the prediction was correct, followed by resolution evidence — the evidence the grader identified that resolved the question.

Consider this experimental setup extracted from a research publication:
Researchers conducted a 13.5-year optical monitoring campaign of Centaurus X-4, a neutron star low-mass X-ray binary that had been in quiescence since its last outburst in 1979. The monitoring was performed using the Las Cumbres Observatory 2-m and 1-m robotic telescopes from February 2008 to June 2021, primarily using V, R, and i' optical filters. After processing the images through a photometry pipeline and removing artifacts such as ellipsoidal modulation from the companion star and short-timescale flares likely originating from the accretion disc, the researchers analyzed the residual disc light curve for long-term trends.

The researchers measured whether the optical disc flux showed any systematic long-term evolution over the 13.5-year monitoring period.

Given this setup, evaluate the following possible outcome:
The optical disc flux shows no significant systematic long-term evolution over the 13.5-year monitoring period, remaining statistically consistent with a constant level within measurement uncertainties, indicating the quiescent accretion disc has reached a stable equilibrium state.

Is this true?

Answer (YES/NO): NO